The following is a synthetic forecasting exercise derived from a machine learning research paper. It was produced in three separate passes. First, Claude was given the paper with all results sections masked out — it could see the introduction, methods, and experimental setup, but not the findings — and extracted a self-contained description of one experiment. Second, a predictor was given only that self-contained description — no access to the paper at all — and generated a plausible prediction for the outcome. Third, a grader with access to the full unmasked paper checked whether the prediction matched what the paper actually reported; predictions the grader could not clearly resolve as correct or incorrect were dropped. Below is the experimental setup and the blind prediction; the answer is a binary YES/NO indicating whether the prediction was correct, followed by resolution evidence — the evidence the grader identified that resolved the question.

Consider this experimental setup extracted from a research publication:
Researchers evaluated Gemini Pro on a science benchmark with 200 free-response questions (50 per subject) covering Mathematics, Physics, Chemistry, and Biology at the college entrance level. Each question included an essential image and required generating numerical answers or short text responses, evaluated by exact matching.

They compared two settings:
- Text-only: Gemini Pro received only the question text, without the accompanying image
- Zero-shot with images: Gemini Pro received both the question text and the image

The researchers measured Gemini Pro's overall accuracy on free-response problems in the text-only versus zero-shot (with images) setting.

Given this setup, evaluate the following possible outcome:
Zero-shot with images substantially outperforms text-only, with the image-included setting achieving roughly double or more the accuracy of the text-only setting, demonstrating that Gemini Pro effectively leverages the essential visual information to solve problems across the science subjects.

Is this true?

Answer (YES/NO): NO